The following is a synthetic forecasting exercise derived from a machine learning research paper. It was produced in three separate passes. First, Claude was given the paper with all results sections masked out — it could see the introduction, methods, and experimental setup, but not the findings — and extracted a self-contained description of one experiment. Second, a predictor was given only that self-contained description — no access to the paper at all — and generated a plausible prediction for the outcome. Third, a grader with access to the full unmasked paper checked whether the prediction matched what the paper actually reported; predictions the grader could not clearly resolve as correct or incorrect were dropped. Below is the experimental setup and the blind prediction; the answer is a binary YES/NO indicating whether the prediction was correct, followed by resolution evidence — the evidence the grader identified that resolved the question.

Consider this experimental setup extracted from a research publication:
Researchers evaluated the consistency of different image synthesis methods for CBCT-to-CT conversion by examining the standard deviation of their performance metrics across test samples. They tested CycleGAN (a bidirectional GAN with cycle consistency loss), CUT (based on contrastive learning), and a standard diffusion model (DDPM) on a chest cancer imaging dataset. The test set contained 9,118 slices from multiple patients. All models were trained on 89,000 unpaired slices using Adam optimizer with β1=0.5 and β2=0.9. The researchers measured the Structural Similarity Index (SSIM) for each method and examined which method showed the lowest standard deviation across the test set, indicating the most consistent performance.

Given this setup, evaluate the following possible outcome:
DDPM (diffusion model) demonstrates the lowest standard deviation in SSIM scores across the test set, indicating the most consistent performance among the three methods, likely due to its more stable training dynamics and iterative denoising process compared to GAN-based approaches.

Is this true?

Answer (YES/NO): NO